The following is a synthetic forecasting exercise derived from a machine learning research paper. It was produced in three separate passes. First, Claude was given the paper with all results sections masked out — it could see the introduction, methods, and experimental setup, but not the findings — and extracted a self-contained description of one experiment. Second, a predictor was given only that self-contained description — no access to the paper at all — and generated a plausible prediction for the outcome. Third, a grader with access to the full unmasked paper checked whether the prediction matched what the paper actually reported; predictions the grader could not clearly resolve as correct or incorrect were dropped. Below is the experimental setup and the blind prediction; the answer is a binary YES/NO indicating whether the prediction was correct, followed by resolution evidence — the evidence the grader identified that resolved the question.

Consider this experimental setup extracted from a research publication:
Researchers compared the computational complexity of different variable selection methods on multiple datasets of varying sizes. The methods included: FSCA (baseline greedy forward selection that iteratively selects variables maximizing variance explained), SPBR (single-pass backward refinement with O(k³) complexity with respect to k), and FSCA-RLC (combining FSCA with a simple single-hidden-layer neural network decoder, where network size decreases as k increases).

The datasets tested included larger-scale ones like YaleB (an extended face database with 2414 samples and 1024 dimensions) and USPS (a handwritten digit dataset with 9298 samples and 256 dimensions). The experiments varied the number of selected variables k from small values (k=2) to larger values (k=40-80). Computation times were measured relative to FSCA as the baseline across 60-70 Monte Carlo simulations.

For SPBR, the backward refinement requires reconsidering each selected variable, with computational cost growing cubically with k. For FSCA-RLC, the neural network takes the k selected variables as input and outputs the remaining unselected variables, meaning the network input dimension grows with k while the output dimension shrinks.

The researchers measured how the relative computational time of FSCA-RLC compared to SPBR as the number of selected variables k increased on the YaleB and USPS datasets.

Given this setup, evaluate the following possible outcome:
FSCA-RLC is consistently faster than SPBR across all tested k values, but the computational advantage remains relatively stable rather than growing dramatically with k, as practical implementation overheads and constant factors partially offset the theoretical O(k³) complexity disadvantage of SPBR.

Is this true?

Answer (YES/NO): NO